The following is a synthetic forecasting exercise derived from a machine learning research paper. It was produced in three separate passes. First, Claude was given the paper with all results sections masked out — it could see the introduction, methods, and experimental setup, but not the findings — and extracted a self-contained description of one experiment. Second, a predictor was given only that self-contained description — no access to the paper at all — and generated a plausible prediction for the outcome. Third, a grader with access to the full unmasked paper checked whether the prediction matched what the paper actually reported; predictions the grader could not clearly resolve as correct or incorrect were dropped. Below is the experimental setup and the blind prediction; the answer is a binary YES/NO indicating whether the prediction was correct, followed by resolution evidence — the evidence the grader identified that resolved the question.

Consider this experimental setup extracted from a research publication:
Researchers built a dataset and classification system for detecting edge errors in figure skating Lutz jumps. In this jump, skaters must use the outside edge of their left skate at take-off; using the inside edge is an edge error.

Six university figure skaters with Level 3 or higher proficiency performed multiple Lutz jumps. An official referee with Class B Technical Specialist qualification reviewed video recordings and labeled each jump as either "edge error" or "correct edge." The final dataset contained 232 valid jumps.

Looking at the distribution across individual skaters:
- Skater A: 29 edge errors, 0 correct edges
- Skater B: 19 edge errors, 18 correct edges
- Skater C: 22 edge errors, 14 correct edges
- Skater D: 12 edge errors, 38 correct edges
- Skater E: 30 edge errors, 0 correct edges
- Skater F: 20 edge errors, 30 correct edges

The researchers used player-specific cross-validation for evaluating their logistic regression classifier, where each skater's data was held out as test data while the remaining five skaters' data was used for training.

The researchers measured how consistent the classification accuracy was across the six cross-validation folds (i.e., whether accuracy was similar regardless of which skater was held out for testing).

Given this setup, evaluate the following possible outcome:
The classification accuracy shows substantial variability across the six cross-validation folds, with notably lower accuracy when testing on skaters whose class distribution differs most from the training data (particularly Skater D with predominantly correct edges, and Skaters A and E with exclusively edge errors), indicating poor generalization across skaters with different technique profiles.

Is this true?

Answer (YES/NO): NO